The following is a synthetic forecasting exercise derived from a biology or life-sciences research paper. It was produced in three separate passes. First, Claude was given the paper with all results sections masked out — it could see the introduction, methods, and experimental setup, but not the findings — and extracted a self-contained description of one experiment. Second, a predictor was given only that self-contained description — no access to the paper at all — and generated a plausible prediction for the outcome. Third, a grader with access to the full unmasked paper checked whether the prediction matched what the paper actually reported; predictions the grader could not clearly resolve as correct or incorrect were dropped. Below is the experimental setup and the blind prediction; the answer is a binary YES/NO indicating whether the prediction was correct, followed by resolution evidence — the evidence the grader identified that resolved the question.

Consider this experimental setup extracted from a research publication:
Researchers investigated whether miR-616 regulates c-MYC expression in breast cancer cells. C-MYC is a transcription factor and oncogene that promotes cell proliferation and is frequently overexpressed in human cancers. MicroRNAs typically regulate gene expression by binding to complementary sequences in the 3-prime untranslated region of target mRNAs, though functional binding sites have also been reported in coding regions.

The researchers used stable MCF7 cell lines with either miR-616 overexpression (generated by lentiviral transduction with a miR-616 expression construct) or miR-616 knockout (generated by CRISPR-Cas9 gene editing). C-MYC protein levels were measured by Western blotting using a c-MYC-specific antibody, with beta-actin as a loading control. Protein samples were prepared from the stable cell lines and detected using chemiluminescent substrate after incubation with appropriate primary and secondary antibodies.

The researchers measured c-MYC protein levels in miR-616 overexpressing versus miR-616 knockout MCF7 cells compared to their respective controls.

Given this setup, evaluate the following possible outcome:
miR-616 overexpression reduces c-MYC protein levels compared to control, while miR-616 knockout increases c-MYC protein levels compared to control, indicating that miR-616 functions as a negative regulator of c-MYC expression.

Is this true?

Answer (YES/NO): YES